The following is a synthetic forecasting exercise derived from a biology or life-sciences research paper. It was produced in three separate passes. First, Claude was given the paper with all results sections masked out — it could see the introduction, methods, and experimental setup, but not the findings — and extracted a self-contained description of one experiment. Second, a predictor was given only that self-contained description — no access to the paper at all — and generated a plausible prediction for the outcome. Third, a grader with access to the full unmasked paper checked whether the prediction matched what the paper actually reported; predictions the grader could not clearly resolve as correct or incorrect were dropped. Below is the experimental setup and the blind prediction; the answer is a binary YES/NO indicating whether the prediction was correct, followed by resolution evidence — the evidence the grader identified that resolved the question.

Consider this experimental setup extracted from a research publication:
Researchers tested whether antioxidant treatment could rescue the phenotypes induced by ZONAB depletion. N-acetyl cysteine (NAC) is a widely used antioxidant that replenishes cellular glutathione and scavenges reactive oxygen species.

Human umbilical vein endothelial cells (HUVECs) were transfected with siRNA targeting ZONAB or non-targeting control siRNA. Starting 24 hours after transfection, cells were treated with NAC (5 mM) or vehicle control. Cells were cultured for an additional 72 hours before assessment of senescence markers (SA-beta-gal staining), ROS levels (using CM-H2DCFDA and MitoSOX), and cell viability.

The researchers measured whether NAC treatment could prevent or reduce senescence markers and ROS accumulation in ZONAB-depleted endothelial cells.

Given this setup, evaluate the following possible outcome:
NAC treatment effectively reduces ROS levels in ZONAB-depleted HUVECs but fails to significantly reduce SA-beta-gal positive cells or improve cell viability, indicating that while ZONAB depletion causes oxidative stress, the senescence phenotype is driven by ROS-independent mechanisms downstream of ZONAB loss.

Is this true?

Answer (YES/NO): NO